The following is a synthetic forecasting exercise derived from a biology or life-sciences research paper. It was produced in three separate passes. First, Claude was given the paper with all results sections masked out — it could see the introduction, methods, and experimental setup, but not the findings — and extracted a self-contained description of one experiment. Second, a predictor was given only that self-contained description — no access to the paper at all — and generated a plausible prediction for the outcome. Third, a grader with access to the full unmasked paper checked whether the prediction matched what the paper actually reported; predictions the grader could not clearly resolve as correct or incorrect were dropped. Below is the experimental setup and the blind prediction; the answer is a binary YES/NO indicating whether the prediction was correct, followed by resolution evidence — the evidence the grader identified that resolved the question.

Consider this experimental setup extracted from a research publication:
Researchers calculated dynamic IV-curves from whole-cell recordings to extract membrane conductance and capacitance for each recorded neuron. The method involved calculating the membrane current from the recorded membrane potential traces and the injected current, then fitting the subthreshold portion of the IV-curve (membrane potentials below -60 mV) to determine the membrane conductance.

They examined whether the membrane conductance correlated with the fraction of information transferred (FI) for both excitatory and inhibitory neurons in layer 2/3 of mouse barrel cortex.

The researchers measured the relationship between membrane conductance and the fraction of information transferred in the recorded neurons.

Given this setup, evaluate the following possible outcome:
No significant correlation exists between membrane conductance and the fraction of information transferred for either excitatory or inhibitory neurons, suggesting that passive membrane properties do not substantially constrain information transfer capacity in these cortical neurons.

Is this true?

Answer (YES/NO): NO